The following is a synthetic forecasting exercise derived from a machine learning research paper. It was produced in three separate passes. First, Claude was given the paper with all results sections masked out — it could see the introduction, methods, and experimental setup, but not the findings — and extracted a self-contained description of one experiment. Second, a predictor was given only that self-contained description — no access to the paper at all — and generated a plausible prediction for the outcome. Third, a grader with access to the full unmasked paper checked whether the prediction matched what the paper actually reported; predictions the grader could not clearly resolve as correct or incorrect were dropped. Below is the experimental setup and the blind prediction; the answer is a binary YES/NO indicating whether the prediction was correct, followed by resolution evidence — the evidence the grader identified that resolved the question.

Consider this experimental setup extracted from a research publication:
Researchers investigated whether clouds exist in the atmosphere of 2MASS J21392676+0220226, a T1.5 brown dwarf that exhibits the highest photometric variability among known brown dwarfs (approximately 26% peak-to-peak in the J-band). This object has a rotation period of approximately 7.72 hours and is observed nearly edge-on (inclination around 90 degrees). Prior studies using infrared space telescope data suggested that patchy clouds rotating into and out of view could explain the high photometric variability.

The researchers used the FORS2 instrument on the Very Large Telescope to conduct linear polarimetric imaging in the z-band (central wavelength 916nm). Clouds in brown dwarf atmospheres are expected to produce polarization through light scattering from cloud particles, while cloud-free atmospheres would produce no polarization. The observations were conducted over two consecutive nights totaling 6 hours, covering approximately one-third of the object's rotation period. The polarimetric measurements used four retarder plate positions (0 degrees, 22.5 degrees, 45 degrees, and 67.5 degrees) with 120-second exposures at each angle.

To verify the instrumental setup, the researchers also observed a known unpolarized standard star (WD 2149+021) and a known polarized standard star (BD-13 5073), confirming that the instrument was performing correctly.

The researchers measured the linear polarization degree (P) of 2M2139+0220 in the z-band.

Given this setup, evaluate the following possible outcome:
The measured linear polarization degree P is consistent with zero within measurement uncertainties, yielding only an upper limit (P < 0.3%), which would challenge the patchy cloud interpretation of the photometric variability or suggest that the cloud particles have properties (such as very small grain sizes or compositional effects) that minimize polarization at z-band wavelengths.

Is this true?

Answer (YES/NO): YES